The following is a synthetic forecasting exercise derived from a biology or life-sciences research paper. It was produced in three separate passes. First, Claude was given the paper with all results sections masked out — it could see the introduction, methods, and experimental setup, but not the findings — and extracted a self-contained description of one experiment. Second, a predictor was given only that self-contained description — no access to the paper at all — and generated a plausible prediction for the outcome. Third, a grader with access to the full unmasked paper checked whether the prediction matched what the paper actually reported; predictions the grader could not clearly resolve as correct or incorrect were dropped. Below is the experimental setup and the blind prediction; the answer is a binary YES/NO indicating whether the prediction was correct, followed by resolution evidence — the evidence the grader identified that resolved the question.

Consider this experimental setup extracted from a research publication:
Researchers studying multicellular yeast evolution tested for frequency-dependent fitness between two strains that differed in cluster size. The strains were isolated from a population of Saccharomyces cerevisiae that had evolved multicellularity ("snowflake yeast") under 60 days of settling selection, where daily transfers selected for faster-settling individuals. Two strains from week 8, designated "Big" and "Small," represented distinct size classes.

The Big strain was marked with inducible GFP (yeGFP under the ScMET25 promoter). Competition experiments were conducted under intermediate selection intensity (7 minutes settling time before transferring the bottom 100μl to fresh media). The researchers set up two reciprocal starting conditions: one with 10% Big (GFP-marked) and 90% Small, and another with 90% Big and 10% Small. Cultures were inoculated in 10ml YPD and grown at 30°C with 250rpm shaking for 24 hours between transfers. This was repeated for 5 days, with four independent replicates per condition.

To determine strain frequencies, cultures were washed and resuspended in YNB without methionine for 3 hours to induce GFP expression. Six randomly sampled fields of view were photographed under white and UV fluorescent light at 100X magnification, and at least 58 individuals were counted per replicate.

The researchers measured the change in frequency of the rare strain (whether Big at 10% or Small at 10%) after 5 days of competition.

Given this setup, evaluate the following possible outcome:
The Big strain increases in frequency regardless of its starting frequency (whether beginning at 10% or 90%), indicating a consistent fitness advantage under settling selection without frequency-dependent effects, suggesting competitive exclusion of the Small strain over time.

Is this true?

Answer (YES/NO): NO